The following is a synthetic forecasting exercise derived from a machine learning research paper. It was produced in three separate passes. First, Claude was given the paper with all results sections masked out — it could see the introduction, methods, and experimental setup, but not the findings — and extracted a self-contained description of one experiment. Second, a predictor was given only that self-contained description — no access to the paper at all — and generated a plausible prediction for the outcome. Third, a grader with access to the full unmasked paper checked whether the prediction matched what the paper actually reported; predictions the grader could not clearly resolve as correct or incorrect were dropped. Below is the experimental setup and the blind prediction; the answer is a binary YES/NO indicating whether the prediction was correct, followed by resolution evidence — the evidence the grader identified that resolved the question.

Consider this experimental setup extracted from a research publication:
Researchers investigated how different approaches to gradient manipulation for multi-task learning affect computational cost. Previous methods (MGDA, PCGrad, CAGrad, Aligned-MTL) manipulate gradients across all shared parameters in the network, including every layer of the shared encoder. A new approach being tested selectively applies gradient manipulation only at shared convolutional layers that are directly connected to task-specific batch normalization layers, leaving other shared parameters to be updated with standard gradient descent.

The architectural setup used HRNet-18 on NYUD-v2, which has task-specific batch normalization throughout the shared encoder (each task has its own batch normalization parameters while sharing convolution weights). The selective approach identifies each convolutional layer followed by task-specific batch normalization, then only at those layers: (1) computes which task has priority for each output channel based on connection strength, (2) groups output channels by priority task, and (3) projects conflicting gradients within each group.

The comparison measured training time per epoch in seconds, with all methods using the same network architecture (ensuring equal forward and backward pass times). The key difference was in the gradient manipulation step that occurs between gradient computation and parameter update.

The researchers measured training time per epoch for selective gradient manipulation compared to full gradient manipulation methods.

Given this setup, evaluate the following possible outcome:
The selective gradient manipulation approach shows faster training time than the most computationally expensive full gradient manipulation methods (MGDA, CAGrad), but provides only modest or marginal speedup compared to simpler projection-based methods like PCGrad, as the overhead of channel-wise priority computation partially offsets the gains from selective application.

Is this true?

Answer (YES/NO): NO